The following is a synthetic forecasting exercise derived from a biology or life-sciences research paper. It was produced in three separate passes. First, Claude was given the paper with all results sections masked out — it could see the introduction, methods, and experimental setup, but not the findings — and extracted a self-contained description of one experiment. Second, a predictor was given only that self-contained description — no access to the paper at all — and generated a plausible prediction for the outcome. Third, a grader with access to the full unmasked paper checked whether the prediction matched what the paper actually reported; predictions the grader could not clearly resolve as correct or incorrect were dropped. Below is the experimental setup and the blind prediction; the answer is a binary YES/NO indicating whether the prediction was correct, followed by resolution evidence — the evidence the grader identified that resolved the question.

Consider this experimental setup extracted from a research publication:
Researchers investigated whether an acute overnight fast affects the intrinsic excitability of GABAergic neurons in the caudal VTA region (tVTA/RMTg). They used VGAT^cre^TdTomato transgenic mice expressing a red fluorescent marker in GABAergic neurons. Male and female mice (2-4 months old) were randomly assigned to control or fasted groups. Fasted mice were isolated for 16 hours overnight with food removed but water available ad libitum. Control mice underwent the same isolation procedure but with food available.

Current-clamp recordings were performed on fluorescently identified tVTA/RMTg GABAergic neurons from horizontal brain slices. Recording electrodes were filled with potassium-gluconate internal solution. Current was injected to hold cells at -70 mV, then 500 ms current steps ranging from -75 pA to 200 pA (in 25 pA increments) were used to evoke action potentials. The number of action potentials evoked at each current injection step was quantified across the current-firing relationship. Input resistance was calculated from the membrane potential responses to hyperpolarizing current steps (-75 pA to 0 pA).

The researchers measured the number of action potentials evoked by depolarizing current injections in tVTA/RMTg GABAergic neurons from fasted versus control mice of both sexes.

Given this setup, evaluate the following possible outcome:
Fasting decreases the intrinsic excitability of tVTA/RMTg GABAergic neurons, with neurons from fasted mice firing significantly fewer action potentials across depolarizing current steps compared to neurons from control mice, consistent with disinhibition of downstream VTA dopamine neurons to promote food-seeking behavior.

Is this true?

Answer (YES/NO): YES